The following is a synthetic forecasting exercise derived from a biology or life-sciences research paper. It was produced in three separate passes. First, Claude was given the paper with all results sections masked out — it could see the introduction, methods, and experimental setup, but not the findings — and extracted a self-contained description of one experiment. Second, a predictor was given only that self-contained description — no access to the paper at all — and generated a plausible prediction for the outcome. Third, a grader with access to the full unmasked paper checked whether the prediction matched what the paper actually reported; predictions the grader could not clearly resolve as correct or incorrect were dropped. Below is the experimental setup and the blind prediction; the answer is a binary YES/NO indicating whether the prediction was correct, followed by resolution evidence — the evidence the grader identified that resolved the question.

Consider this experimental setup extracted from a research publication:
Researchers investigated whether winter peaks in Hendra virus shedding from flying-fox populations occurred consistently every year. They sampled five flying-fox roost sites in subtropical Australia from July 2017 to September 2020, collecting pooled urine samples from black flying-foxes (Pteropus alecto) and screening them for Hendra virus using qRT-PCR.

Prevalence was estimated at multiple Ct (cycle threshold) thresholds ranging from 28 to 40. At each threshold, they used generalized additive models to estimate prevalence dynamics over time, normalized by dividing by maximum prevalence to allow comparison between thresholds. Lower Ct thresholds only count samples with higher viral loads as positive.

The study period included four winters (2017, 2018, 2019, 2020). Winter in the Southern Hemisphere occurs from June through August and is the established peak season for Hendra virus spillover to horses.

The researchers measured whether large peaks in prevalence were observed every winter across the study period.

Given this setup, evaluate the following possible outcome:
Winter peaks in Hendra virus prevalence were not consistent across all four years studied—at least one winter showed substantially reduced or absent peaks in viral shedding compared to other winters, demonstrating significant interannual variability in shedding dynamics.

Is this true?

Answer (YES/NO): YES